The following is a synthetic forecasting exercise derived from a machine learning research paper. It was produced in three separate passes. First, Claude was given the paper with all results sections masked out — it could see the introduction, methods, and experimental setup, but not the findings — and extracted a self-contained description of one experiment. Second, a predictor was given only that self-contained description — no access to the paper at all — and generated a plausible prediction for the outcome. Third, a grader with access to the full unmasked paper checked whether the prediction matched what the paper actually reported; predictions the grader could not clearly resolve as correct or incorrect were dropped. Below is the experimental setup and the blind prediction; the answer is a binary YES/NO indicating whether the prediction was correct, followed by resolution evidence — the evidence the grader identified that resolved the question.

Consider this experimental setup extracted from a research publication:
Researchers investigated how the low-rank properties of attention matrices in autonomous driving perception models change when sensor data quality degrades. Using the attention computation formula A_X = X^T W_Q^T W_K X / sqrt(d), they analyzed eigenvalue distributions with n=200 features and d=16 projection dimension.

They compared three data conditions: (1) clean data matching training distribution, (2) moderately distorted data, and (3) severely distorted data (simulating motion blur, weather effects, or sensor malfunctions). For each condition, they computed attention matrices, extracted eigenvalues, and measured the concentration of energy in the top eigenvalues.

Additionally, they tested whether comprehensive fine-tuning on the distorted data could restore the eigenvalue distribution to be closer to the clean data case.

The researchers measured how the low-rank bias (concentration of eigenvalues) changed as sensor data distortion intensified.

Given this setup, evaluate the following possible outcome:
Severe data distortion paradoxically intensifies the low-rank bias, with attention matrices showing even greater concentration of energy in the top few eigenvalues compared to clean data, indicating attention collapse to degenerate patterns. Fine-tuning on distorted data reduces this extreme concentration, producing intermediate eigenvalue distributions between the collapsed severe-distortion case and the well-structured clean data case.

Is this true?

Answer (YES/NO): YES